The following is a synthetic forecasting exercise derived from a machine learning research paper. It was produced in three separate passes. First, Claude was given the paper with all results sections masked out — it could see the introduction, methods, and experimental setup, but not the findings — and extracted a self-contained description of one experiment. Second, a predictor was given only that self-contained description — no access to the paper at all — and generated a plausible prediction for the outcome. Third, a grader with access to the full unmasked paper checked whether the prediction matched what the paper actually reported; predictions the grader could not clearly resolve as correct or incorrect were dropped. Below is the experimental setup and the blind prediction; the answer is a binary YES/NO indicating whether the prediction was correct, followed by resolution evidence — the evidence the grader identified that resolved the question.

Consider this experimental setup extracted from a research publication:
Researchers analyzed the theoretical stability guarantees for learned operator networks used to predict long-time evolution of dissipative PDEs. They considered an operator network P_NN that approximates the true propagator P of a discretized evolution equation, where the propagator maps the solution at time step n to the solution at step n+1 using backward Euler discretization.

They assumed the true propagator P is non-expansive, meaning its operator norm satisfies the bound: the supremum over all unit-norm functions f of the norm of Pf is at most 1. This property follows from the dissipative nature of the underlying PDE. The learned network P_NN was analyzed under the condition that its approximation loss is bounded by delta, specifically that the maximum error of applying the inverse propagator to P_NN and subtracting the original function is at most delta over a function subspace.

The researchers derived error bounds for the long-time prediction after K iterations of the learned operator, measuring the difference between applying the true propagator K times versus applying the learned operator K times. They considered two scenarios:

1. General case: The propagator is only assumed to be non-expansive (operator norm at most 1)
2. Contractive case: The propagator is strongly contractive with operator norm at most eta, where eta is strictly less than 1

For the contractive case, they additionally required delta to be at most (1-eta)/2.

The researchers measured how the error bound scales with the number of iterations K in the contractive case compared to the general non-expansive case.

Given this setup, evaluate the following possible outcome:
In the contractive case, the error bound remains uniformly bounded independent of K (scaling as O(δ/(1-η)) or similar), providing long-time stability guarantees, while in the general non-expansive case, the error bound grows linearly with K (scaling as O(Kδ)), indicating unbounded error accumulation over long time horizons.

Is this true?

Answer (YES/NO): NO